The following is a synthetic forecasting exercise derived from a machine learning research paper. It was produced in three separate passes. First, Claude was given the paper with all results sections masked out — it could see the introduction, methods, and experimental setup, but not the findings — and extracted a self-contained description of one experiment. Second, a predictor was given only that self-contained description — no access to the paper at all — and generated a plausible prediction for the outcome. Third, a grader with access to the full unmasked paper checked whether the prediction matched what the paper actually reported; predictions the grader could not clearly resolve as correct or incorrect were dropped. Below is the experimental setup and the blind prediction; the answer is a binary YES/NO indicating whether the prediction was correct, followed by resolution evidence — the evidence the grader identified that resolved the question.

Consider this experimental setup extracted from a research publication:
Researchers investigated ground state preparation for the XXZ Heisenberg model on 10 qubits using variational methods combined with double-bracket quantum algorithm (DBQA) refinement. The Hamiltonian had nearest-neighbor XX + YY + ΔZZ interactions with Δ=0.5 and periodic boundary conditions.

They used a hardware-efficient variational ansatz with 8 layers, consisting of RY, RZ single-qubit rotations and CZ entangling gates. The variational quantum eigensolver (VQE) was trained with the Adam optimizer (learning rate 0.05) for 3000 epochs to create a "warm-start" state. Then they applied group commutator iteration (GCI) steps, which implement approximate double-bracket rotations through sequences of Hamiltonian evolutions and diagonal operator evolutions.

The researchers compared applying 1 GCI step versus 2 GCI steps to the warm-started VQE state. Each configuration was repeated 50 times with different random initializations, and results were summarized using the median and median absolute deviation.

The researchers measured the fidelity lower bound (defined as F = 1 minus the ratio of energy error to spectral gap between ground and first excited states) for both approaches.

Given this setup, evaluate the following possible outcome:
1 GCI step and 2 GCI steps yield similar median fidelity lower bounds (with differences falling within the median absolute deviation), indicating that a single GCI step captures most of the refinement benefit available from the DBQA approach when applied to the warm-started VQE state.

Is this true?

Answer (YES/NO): NO